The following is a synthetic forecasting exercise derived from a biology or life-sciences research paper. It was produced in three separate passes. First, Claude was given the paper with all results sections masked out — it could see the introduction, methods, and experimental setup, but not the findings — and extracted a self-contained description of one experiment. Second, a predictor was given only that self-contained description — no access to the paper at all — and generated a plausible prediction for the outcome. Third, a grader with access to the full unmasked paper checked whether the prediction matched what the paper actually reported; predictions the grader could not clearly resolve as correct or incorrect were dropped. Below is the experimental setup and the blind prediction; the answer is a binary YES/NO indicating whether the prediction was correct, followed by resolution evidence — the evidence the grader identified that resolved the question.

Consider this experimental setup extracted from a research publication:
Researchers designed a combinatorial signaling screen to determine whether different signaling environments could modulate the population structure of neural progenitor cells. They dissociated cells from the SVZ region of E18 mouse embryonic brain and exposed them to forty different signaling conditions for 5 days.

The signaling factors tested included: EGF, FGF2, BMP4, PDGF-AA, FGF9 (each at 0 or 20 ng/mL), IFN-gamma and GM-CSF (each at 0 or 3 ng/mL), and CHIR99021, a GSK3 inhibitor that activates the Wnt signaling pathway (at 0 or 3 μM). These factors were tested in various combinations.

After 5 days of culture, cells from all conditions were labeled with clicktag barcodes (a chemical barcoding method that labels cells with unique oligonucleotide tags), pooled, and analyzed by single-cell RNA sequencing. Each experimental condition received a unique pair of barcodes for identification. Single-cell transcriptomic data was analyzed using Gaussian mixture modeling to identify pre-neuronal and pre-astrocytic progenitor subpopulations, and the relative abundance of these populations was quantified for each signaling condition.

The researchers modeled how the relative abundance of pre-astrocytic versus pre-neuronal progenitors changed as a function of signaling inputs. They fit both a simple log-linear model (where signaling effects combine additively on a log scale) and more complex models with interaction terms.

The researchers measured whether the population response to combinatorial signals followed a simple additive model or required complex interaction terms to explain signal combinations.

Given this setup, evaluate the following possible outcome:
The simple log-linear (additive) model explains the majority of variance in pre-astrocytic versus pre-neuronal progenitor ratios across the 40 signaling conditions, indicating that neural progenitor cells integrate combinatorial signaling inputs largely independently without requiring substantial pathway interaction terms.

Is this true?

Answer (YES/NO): YES